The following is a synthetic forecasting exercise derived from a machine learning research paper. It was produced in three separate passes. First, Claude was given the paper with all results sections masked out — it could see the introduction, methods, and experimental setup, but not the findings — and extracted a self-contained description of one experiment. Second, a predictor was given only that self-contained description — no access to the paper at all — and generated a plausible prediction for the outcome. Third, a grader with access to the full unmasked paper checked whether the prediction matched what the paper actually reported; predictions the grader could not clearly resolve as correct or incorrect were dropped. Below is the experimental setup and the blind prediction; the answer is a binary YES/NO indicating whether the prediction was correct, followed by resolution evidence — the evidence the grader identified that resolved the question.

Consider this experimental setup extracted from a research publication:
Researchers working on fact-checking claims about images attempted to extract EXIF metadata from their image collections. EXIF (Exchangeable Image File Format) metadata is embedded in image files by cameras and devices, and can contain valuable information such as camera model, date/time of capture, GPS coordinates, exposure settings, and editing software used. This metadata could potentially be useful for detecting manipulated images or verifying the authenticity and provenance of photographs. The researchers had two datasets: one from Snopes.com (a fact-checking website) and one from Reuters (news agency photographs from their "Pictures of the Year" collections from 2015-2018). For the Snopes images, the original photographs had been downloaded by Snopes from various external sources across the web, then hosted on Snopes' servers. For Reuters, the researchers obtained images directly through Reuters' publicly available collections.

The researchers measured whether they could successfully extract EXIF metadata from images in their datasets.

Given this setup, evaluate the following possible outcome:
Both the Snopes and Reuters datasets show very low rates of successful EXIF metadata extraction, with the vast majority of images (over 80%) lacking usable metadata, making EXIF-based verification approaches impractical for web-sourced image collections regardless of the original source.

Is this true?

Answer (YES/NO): NO